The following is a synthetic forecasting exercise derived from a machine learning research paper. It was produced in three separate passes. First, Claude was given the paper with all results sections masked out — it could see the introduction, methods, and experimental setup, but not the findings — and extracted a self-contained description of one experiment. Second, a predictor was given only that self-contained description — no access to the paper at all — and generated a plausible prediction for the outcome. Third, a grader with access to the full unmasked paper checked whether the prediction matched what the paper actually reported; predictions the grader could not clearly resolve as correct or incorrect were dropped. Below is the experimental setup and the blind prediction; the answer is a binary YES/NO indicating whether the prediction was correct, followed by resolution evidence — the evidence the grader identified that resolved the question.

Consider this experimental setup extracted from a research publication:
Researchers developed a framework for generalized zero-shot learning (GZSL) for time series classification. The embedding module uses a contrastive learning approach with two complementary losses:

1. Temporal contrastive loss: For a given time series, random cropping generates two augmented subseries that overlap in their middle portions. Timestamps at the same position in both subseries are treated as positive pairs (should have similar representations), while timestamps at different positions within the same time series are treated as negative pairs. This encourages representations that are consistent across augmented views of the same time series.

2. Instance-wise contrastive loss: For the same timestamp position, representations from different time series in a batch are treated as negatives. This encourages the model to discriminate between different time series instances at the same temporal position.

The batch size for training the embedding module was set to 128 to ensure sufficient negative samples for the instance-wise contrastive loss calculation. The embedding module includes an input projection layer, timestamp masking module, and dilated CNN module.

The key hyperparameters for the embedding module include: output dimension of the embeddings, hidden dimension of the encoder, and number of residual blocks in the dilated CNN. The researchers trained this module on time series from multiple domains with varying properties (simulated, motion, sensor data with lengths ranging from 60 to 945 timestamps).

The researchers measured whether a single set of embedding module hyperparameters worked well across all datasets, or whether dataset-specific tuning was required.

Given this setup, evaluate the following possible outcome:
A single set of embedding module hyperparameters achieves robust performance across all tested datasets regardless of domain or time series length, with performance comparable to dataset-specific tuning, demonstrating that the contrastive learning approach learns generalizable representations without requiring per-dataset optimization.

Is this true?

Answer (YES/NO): NO